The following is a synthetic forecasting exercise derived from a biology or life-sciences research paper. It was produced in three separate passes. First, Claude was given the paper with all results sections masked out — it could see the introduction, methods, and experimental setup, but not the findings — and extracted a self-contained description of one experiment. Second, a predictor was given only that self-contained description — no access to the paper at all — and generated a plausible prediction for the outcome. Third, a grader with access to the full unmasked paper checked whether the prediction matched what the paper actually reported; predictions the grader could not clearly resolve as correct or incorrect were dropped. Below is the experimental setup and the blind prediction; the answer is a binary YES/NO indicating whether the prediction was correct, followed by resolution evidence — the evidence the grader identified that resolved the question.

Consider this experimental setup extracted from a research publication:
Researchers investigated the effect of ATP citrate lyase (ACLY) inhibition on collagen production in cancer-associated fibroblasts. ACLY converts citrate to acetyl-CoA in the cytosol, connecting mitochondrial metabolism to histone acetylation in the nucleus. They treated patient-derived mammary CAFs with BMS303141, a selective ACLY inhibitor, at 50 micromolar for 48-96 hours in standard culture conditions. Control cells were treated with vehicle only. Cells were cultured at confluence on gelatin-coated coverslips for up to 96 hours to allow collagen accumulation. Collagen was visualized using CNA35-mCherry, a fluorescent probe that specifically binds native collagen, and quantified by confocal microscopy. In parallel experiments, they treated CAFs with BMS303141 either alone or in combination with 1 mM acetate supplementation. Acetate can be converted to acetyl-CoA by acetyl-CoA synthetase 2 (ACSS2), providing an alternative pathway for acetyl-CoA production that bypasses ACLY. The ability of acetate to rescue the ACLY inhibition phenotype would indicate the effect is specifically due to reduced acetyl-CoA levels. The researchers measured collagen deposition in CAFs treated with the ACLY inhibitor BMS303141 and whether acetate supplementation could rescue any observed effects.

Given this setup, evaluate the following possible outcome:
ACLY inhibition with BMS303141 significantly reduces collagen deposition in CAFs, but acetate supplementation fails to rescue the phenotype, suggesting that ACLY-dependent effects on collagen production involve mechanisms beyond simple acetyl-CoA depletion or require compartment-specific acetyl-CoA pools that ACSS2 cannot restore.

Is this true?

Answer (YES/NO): NO